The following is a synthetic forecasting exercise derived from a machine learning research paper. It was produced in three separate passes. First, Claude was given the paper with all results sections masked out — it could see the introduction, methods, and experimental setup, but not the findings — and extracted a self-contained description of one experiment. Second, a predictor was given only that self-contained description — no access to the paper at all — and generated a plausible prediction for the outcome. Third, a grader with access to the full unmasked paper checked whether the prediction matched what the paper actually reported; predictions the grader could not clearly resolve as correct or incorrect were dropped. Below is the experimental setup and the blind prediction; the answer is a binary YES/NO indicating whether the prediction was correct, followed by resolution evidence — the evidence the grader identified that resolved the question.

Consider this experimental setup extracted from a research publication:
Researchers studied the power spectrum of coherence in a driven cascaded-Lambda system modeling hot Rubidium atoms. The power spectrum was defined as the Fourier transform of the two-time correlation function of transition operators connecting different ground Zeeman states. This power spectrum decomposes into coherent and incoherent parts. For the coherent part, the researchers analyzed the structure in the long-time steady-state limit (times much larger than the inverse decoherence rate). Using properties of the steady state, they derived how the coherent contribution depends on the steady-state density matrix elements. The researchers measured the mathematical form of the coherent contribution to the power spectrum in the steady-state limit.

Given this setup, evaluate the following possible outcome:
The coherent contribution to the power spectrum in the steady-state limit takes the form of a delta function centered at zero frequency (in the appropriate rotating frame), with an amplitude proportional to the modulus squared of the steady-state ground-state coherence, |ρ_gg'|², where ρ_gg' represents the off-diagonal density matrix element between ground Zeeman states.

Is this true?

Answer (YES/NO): YES